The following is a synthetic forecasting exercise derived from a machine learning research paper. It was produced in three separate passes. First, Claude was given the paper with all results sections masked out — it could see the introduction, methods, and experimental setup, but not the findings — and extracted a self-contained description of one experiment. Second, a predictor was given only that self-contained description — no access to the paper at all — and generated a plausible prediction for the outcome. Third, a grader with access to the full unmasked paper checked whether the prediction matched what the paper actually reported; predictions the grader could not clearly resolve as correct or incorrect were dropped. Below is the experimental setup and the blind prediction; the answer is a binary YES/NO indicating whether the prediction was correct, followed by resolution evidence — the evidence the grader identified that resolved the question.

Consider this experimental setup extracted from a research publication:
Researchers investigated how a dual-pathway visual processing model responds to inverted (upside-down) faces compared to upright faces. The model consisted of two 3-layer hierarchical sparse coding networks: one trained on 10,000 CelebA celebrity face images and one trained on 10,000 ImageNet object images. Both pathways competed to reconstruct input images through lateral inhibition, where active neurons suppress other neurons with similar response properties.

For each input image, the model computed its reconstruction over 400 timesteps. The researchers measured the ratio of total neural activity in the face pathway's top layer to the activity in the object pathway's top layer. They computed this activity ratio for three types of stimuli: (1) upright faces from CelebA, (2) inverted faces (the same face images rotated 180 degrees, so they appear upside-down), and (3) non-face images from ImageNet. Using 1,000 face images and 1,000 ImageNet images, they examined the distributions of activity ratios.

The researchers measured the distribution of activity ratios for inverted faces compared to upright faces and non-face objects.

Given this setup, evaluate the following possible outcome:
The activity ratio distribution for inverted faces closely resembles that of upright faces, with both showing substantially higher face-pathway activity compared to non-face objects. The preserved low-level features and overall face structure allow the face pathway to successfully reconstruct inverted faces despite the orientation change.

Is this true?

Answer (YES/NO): NO